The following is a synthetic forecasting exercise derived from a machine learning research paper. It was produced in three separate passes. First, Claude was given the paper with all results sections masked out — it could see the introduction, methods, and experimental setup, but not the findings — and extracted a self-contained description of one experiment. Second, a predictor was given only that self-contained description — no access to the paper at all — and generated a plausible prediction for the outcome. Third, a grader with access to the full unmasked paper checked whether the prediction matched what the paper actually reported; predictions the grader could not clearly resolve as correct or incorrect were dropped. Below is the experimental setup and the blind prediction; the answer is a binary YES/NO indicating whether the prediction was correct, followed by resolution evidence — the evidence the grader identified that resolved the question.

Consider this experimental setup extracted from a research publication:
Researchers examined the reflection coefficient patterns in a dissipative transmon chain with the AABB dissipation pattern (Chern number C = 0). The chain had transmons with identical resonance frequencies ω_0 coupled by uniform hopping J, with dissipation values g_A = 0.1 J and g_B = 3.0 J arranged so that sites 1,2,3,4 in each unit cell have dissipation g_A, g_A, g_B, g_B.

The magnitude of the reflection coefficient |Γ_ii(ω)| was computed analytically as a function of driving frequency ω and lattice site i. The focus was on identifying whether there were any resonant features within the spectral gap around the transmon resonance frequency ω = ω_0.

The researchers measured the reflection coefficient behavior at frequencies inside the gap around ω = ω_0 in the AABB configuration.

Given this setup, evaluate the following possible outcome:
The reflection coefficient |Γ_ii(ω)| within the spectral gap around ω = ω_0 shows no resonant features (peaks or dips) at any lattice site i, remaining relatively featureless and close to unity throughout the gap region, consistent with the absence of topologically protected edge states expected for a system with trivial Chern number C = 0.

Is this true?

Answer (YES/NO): YES